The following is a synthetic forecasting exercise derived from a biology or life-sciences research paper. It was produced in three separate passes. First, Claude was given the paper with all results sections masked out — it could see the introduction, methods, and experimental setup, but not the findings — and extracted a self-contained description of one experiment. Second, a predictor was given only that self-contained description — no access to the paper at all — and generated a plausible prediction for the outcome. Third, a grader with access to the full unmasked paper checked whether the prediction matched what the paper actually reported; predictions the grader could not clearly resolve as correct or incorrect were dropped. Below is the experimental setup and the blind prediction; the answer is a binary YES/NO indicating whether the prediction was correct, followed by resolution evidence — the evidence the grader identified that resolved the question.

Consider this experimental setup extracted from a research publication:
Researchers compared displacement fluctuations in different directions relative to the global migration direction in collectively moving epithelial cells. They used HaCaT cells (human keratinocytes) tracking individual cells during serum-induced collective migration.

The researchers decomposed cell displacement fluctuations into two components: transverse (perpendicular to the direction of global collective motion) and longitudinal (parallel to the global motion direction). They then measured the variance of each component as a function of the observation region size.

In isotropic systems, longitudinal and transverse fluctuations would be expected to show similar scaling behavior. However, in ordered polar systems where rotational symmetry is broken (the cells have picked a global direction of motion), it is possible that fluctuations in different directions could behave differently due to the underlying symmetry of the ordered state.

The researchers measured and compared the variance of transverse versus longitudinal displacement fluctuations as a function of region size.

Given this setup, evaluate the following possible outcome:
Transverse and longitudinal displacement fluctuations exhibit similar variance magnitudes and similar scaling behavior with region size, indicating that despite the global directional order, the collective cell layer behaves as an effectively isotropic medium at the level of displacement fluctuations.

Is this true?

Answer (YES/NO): NO